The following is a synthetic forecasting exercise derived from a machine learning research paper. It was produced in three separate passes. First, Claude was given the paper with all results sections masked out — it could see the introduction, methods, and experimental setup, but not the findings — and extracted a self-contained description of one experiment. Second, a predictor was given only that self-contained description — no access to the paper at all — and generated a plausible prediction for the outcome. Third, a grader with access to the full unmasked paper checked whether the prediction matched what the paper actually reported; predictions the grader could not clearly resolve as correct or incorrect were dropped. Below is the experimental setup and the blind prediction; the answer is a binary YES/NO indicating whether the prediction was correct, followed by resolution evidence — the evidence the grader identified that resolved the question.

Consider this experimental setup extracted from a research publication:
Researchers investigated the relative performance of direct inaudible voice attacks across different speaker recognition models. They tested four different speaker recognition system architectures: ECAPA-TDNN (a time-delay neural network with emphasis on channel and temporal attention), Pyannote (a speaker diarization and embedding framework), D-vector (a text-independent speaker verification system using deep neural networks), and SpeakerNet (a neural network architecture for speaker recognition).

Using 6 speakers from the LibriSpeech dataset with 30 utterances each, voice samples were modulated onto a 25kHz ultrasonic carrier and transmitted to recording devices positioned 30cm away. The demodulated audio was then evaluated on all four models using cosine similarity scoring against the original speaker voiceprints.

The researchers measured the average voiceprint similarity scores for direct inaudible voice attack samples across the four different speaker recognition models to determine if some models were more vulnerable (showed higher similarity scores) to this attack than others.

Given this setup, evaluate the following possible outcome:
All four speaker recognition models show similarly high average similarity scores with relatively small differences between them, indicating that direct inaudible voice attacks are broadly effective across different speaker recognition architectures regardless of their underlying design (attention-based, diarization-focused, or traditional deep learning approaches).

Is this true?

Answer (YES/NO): NO